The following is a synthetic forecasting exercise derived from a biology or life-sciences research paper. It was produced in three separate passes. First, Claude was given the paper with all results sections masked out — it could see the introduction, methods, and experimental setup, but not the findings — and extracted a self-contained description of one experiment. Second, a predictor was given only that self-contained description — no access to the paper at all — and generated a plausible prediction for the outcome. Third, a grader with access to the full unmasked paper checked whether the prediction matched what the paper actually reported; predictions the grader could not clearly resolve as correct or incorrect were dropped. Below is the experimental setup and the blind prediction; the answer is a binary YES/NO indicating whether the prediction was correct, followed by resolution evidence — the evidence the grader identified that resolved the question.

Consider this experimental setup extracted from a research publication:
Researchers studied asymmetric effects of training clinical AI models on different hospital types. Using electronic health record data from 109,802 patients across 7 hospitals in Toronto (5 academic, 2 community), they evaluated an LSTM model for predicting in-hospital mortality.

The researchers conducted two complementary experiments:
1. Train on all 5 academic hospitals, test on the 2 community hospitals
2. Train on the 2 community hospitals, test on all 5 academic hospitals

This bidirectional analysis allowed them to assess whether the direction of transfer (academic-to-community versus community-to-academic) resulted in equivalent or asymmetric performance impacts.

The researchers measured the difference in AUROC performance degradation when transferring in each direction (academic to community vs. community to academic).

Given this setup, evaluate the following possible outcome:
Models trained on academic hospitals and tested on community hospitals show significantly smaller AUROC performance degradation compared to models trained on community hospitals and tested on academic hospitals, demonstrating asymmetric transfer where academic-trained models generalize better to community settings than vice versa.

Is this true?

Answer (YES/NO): YES